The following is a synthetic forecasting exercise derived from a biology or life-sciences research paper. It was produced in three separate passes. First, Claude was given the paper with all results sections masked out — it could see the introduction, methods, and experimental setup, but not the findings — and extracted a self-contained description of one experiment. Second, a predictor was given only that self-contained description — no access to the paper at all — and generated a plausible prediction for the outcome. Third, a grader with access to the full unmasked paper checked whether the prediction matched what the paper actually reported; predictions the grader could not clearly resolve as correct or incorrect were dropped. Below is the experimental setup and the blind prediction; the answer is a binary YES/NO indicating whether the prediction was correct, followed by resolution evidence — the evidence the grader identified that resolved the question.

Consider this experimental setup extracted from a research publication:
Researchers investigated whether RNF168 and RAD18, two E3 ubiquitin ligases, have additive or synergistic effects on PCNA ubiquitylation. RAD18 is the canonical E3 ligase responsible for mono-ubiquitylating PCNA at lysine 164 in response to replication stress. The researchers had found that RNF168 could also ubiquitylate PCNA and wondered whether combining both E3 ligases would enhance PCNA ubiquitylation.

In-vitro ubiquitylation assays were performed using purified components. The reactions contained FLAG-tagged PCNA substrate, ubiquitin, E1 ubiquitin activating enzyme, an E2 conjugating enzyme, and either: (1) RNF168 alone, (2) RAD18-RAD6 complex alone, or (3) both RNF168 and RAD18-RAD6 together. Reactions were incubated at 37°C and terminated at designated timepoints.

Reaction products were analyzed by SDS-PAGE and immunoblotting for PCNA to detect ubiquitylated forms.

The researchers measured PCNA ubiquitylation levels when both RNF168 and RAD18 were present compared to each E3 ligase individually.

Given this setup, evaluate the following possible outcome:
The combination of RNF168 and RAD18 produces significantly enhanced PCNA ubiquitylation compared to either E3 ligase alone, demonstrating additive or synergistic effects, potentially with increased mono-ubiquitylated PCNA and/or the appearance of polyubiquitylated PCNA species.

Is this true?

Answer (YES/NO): YES